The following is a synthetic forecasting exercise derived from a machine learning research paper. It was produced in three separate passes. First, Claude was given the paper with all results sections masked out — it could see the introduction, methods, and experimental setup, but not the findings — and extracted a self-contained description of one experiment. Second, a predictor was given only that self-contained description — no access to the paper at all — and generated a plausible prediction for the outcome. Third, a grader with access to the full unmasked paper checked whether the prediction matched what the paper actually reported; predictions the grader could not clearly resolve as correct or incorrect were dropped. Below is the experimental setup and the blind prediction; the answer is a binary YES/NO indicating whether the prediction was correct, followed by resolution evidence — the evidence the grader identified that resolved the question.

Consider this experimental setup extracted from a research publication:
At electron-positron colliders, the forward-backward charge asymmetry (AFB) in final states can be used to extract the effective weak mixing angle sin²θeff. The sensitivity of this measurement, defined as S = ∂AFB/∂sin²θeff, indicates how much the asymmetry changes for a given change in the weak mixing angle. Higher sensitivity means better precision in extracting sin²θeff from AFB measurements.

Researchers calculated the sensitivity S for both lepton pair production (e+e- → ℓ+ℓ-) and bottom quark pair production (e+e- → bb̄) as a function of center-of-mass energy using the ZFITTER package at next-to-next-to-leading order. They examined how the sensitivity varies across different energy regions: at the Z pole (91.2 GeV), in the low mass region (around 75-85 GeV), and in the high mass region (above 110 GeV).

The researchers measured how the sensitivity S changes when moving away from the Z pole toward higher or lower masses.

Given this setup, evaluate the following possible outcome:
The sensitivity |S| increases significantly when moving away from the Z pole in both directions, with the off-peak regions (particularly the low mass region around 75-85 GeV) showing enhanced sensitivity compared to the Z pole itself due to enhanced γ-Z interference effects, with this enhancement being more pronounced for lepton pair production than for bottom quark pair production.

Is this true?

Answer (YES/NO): NO